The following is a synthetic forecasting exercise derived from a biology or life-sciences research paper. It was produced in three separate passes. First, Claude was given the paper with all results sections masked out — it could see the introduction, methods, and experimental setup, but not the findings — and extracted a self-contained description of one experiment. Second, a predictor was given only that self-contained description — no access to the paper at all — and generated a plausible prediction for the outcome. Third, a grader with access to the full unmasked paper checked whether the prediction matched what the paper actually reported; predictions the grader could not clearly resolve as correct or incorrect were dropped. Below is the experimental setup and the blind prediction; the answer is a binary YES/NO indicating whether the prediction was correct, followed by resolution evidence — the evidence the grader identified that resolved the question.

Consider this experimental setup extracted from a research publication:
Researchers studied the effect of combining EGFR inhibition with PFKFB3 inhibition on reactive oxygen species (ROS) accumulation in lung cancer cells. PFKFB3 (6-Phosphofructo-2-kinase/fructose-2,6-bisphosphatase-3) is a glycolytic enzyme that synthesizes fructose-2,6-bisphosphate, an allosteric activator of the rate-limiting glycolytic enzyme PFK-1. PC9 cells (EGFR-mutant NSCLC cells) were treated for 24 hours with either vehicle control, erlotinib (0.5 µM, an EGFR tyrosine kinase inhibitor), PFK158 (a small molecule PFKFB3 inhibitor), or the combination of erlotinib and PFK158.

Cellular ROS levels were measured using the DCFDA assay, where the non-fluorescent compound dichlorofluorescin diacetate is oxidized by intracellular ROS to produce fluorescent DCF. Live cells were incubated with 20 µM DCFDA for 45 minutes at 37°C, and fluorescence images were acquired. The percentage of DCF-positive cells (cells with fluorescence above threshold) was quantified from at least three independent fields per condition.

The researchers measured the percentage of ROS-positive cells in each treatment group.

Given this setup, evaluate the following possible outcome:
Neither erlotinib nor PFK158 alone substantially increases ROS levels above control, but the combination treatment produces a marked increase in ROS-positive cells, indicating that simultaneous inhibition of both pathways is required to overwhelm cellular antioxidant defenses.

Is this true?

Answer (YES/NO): NO